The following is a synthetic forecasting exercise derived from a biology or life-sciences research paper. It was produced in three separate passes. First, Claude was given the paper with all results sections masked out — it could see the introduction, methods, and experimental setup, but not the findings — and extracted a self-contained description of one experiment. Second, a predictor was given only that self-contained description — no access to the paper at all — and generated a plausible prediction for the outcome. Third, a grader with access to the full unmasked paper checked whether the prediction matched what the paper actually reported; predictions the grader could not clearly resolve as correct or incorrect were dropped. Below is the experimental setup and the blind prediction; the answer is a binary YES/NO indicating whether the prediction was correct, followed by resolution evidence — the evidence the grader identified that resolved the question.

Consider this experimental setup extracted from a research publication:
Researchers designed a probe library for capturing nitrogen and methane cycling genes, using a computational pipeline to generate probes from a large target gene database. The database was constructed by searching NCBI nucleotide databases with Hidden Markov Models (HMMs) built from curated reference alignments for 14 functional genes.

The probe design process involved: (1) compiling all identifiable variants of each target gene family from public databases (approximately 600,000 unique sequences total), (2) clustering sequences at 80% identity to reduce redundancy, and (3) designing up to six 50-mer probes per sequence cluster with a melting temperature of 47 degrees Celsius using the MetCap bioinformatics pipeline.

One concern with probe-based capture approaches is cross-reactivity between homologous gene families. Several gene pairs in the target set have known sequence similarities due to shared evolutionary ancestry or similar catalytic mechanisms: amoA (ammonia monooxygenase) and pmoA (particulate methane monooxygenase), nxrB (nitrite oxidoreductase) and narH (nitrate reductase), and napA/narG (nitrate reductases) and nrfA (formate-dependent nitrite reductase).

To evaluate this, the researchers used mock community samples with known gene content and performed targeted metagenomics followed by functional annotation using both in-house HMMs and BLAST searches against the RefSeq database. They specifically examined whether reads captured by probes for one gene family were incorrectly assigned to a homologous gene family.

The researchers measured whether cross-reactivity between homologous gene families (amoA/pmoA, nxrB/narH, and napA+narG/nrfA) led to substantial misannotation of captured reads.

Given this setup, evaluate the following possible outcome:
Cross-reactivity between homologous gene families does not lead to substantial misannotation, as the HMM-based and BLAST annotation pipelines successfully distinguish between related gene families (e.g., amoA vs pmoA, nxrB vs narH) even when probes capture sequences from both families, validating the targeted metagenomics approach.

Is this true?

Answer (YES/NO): YES